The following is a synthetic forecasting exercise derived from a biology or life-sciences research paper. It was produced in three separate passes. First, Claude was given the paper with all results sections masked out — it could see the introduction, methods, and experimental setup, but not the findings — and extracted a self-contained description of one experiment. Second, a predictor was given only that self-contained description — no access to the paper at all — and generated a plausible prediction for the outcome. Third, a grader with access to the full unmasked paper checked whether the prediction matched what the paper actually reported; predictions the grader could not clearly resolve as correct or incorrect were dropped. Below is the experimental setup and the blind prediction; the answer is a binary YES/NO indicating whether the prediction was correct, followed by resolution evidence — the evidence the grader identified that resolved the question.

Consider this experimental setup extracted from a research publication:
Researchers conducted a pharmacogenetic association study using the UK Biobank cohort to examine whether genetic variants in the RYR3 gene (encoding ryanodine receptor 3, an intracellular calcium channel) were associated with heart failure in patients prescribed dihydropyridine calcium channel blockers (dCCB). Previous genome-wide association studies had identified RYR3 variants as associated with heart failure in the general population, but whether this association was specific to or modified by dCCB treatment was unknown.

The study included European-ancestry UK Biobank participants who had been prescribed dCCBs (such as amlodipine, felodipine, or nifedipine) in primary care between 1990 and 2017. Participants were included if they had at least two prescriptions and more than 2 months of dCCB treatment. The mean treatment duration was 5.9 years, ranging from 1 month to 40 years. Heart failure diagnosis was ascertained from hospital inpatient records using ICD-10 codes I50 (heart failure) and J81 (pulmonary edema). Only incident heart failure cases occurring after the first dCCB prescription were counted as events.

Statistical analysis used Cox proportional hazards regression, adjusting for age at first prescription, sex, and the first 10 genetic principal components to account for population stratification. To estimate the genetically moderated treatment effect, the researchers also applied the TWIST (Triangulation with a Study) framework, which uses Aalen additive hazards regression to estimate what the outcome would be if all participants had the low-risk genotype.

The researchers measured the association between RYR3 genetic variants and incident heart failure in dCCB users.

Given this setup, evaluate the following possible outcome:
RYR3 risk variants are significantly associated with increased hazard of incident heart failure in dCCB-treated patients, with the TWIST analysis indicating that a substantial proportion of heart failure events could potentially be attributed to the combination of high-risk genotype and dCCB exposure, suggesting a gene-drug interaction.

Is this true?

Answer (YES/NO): YES